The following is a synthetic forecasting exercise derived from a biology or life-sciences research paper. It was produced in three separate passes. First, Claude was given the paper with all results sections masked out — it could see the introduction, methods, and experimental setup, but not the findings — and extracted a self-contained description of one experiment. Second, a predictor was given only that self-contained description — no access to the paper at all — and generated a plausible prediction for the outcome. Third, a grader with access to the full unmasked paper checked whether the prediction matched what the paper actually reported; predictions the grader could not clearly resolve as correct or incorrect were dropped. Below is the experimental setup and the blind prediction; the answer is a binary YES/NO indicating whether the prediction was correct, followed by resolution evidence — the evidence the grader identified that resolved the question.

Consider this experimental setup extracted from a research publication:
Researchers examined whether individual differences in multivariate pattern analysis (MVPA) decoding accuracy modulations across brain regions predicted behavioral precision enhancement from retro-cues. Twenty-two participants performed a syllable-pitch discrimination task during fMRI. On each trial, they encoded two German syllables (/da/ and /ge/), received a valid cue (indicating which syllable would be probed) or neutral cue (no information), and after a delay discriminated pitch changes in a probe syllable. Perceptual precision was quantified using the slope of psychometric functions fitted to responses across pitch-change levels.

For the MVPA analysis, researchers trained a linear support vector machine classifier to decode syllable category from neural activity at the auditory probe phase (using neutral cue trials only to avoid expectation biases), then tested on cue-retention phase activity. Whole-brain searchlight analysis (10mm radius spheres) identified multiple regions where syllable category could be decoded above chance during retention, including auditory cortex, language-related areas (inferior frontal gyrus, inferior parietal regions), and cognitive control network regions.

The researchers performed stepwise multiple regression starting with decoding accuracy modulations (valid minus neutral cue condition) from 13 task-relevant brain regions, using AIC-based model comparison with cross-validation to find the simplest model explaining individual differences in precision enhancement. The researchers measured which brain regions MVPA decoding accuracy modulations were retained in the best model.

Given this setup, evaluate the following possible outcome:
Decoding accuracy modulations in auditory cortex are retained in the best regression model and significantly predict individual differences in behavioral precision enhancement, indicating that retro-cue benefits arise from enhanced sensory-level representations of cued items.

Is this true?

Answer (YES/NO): YES